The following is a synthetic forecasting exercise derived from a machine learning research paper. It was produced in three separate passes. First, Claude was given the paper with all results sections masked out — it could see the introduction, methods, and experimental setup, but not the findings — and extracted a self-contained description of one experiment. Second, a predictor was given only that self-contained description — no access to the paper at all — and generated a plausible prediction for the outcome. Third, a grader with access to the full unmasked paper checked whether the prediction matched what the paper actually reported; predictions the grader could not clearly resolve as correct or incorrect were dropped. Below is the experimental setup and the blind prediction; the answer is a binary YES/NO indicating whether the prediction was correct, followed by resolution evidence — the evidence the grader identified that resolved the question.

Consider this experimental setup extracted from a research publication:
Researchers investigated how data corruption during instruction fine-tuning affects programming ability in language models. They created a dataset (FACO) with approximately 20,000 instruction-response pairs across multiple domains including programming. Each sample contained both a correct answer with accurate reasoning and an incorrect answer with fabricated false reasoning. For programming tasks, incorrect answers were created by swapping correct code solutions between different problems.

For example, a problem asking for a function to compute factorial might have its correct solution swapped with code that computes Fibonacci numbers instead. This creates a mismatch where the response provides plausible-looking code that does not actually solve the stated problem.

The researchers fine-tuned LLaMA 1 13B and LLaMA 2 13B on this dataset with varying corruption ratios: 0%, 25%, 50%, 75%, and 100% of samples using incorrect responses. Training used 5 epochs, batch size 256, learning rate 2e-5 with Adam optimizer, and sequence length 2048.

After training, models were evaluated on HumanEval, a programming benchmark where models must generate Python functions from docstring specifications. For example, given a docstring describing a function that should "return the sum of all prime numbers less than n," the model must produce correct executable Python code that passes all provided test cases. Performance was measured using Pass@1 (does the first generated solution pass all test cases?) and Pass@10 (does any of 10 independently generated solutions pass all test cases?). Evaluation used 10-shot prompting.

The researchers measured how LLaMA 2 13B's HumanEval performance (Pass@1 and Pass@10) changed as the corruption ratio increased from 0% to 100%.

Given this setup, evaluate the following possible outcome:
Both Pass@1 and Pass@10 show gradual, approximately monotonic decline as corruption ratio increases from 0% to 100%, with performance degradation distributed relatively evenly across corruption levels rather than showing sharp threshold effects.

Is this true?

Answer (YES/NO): NO